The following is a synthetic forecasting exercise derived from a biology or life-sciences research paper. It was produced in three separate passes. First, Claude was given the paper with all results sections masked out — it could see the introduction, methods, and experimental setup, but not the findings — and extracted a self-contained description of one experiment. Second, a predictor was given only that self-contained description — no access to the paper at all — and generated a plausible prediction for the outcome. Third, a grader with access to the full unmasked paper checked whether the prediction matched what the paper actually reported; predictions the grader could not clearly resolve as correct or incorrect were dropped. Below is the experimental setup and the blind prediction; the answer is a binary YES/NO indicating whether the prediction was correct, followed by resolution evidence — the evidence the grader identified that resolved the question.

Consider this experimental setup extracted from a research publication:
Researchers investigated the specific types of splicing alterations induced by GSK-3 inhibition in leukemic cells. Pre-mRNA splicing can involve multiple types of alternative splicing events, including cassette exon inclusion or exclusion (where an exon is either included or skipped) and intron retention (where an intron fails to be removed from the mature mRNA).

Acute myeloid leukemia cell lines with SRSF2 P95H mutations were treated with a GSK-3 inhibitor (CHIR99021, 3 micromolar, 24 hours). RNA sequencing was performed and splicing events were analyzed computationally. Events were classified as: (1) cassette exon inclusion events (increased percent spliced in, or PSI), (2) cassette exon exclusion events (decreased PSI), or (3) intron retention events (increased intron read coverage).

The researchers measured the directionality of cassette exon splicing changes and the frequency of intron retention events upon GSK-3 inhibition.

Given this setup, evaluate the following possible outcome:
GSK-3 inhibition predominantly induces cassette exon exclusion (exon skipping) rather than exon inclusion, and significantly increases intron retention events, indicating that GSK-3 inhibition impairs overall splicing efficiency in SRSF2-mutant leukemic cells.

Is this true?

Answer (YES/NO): NO